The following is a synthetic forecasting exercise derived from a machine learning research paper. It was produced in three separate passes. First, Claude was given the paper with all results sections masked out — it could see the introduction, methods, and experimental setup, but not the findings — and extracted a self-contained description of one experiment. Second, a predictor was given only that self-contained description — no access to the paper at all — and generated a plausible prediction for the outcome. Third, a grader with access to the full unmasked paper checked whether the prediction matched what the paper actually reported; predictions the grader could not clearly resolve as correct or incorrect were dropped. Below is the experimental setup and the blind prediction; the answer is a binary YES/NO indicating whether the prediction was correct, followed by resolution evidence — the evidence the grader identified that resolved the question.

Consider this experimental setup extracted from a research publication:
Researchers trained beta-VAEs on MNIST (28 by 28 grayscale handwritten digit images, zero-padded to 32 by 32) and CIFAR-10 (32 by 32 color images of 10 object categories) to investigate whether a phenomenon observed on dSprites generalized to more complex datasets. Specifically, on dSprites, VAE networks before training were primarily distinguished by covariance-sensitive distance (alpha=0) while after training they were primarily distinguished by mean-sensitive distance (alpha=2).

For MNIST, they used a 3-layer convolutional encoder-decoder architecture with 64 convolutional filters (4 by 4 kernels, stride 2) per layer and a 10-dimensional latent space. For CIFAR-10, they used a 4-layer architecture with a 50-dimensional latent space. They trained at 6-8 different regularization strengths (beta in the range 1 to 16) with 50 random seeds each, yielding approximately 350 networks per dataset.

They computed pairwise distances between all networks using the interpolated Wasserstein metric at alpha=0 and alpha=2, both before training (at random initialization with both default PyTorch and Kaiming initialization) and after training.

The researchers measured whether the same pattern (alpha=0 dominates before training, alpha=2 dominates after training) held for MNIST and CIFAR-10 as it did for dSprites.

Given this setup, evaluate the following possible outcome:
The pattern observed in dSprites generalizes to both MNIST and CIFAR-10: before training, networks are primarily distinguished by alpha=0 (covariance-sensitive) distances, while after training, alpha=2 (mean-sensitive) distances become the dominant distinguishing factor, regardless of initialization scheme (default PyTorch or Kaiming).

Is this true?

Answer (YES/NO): YES